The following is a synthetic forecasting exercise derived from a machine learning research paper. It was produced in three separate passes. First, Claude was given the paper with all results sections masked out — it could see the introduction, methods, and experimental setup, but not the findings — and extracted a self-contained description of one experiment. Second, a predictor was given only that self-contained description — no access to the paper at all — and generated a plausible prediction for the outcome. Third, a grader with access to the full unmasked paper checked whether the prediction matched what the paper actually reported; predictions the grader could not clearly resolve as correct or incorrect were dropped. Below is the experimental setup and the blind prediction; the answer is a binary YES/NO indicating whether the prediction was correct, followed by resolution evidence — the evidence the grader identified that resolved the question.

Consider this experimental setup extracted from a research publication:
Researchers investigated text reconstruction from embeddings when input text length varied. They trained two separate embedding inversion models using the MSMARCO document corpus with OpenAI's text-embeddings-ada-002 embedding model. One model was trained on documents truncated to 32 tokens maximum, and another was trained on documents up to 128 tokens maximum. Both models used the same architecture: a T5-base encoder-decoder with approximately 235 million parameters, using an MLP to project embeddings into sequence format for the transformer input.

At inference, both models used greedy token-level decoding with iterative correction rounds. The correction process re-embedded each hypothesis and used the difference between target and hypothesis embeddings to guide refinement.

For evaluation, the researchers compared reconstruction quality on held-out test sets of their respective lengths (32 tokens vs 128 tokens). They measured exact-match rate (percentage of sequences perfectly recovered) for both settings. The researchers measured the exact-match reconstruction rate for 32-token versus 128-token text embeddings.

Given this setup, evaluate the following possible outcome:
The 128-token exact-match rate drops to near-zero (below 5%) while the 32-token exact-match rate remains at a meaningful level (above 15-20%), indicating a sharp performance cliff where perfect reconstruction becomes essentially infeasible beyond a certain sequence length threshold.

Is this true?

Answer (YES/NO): NO